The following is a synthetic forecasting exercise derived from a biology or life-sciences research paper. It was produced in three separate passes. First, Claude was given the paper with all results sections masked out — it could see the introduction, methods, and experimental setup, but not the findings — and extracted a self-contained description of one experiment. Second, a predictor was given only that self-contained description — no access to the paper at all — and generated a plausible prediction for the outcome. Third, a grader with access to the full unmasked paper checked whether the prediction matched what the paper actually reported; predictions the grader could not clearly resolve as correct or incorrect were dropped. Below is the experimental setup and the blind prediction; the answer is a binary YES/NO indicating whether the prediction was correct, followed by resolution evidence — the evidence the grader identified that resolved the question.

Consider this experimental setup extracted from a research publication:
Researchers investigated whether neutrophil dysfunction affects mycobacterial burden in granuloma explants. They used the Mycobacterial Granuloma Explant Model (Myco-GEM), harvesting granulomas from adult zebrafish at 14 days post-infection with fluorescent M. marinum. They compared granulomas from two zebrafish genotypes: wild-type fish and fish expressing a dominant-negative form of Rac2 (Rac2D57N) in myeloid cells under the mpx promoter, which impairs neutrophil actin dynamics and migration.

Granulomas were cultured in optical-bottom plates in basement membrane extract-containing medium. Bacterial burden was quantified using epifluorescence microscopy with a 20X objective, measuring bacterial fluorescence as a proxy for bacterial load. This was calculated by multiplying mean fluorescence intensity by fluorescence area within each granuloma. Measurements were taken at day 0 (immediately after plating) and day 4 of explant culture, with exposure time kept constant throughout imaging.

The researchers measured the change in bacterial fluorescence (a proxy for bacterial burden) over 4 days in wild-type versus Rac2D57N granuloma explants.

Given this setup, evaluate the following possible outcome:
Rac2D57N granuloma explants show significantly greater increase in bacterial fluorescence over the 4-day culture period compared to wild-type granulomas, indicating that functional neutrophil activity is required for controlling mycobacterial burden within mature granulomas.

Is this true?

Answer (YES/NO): NO